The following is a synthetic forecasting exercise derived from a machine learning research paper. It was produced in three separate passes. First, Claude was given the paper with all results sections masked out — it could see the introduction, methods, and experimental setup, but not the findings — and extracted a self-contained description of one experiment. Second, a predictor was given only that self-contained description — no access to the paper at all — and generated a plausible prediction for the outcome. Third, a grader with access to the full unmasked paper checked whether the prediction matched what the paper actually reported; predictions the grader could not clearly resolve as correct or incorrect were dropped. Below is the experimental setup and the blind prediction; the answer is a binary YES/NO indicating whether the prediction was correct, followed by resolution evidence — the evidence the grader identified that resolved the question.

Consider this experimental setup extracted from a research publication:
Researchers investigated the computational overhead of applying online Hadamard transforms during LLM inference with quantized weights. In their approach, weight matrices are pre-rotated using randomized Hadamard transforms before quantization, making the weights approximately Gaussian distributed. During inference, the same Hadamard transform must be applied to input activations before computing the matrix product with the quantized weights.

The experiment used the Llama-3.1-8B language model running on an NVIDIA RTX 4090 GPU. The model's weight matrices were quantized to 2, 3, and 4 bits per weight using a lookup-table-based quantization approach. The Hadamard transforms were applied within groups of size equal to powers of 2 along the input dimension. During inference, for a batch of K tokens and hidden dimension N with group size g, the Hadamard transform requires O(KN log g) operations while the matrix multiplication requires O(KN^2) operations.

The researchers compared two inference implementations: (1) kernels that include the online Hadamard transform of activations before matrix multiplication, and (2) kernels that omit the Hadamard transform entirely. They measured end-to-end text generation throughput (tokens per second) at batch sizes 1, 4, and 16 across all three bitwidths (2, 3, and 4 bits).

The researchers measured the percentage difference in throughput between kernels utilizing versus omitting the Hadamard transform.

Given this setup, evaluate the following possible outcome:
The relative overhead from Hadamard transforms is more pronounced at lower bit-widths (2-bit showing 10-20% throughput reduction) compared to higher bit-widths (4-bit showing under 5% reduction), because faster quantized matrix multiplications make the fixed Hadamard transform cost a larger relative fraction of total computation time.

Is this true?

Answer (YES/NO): NO